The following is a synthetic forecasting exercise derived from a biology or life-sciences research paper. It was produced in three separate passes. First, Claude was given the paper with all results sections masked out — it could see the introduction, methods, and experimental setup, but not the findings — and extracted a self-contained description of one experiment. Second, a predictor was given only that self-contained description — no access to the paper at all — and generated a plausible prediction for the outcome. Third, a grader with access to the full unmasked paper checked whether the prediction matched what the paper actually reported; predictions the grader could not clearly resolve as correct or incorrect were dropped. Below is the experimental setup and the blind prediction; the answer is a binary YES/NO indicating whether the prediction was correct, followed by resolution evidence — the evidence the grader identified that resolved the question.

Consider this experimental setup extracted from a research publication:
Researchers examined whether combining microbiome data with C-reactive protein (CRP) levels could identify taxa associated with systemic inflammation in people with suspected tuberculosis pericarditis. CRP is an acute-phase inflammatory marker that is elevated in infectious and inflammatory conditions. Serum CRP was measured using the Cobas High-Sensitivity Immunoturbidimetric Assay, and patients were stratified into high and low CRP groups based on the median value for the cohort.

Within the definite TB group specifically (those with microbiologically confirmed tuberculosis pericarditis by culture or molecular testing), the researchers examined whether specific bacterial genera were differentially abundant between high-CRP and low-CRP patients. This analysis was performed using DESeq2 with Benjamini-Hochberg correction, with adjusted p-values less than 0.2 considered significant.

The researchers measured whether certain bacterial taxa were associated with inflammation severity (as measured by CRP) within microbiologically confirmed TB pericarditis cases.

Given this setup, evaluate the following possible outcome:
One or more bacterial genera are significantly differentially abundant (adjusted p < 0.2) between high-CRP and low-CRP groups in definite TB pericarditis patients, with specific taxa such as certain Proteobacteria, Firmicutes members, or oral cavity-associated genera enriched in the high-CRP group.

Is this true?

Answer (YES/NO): NO